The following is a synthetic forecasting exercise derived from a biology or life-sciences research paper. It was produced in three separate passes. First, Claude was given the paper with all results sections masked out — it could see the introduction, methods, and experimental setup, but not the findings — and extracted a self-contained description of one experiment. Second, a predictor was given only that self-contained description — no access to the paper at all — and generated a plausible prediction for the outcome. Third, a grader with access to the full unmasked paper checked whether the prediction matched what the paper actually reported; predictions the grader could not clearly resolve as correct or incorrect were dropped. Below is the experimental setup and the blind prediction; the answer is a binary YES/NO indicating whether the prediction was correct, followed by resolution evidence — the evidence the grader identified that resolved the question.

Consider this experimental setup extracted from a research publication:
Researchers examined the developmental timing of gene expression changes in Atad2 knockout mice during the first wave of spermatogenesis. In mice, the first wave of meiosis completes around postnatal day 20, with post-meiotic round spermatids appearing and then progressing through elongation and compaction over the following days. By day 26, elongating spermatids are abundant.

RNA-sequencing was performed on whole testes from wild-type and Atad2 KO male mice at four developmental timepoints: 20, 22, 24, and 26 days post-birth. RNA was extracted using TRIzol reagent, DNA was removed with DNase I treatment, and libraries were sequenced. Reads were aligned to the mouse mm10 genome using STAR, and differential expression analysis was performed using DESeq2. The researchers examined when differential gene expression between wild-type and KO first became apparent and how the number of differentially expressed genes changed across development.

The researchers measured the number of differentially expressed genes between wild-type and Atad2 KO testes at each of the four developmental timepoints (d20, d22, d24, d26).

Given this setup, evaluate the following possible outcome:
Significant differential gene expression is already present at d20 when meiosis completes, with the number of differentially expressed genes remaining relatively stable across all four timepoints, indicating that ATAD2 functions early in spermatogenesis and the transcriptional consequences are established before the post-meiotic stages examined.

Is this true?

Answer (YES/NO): NO